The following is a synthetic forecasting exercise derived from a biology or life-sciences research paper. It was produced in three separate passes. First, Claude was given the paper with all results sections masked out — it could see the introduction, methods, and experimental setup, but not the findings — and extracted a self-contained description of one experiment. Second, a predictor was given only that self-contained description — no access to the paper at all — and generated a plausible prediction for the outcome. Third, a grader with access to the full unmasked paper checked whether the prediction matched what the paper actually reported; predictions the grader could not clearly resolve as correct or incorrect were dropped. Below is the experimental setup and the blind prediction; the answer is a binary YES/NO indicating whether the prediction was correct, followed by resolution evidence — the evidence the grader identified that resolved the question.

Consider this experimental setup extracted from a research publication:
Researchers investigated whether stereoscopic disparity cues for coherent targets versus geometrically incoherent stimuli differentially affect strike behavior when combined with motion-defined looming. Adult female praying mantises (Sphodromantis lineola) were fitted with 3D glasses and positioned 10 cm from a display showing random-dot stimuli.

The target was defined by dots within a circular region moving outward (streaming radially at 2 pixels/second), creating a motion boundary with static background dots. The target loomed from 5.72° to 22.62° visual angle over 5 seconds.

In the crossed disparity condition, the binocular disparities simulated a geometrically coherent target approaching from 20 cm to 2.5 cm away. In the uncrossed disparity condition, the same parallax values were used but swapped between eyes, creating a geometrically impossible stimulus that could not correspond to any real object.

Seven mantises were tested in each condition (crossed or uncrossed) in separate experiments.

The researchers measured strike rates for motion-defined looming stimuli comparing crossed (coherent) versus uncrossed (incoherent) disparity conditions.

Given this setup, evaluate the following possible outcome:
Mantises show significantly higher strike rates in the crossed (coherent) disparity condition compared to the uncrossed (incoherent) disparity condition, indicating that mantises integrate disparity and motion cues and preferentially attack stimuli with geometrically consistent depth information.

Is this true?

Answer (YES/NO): YES